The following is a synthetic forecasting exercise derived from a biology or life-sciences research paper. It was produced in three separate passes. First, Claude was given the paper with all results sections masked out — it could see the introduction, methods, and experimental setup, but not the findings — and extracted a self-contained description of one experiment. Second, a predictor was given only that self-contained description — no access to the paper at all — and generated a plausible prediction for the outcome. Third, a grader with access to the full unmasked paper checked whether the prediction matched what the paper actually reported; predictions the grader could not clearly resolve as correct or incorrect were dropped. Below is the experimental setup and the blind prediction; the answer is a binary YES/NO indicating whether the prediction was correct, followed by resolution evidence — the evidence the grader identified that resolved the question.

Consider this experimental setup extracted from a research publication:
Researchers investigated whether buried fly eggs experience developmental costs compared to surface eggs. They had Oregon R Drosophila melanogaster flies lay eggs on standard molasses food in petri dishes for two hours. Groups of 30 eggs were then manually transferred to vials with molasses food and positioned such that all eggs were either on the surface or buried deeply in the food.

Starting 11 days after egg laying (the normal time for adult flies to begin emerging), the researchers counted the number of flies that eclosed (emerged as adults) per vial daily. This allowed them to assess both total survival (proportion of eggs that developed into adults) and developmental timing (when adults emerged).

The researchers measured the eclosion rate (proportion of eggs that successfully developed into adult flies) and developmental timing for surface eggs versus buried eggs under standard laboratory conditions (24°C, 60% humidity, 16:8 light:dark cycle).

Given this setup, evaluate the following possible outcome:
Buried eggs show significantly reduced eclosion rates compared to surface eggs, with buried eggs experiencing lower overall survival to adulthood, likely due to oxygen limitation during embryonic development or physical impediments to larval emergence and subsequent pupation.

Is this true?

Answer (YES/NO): NO